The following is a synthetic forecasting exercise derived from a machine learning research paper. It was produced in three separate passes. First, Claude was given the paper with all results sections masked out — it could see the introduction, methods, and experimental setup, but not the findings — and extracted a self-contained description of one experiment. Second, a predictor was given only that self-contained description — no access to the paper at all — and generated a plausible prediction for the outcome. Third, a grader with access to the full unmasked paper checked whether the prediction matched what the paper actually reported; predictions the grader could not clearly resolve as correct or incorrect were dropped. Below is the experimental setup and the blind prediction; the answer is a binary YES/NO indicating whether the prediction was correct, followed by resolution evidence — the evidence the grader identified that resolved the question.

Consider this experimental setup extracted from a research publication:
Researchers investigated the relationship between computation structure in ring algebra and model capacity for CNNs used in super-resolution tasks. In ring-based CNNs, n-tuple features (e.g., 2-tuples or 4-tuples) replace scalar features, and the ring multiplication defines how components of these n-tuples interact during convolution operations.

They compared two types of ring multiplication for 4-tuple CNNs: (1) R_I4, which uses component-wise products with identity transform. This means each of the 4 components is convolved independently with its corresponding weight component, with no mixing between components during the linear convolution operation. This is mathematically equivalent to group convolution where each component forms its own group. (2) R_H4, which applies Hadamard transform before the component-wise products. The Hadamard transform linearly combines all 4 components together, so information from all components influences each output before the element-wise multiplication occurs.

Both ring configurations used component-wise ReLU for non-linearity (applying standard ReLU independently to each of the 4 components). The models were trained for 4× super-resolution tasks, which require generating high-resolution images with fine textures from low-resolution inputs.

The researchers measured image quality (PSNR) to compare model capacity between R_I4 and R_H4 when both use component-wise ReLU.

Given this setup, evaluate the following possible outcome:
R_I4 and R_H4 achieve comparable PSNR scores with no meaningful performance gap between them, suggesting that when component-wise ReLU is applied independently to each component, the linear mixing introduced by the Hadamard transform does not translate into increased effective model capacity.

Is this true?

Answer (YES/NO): NO